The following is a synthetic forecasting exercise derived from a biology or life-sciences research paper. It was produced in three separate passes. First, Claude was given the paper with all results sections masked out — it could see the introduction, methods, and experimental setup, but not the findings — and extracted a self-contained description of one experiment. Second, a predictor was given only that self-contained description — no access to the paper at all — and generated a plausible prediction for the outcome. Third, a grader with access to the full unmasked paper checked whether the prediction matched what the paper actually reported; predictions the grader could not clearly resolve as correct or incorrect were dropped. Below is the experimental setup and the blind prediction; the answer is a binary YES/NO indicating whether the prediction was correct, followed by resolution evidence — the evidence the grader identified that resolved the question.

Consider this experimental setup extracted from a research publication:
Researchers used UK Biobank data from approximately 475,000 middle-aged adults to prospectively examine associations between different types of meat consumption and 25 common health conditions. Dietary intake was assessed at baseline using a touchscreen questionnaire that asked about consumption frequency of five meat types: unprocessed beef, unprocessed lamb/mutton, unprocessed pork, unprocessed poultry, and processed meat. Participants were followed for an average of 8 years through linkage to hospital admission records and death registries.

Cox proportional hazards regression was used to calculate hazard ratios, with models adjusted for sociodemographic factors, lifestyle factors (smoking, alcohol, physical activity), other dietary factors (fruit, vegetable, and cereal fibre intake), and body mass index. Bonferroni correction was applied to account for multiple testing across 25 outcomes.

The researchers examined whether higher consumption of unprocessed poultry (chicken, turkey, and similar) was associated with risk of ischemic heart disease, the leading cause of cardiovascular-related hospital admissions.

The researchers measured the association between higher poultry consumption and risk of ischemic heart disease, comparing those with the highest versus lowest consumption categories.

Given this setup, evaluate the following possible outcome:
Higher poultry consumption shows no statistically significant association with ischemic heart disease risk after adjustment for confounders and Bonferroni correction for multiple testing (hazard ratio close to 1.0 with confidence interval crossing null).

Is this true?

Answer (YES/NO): YES